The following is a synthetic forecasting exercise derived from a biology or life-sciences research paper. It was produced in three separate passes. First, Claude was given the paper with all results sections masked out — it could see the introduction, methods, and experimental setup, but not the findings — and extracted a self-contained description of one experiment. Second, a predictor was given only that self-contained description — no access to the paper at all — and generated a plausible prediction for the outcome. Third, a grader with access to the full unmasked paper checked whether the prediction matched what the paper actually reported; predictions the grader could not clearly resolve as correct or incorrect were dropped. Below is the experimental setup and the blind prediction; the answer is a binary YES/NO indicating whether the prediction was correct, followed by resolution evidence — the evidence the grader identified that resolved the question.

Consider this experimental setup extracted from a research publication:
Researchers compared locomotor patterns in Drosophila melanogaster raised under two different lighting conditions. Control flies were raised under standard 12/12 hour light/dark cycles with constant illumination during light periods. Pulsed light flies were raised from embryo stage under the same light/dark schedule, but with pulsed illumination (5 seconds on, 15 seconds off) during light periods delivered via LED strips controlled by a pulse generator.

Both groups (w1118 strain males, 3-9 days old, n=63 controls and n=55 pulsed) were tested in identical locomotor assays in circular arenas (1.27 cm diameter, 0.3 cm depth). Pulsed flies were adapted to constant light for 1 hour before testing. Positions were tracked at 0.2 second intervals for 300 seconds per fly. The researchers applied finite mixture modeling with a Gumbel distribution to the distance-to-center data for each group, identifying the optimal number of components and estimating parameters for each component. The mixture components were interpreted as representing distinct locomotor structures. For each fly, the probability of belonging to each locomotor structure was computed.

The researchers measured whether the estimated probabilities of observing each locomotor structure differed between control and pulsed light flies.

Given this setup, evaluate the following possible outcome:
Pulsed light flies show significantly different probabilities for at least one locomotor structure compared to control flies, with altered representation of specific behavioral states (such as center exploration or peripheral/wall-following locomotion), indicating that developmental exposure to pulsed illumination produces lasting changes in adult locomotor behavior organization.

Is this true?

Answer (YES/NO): YES